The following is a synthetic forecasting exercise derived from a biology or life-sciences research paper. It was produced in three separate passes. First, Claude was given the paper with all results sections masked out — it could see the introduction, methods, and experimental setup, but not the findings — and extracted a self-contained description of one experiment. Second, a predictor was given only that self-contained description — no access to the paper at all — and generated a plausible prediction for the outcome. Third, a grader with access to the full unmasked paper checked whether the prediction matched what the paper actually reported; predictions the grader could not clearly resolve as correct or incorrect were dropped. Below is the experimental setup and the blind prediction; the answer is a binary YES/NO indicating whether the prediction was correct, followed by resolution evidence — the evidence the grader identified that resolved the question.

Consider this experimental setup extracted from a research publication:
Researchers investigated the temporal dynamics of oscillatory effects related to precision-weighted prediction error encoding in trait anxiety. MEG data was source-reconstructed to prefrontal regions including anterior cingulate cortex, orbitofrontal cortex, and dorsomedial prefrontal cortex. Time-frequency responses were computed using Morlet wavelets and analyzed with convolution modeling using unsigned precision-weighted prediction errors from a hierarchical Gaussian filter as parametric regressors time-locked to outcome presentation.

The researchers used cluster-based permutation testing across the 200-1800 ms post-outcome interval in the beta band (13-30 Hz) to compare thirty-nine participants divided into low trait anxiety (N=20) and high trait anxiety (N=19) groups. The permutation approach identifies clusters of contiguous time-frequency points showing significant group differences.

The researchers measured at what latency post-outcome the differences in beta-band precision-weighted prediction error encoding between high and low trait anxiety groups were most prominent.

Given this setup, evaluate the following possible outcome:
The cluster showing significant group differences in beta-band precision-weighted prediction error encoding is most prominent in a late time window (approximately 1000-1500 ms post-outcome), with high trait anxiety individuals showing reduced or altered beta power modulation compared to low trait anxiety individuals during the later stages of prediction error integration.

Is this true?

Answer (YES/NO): NO